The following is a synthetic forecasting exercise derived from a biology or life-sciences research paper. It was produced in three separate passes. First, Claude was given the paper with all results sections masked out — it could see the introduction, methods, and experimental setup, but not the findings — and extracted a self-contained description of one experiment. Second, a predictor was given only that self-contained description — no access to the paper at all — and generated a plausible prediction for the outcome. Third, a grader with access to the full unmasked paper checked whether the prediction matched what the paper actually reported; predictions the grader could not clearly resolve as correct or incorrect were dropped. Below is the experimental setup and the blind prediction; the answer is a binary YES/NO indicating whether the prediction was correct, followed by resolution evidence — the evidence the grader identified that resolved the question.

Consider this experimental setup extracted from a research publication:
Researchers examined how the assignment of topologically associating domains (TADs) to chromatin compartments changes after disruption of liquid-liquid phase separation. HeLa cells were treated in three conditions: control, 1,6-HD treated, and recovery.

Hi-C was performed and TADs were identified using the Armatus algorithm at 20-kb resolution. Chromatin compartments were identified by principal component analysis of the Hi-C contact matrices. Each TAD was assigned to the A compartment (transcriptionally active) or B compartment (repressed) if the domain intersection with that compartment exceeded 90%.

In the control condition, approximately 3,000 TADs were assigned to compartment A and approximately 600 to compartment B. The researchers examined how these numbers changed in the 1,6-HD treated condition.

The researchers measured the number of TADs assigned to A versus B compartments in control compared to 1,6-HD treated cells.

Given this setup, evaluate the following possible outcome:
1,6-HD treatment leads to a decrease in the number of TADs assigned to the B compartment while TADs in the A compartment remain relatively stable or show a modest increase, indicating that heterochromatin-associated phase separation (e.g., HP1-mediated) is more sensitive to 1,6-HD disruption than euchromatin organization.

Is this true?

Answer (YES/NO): NO